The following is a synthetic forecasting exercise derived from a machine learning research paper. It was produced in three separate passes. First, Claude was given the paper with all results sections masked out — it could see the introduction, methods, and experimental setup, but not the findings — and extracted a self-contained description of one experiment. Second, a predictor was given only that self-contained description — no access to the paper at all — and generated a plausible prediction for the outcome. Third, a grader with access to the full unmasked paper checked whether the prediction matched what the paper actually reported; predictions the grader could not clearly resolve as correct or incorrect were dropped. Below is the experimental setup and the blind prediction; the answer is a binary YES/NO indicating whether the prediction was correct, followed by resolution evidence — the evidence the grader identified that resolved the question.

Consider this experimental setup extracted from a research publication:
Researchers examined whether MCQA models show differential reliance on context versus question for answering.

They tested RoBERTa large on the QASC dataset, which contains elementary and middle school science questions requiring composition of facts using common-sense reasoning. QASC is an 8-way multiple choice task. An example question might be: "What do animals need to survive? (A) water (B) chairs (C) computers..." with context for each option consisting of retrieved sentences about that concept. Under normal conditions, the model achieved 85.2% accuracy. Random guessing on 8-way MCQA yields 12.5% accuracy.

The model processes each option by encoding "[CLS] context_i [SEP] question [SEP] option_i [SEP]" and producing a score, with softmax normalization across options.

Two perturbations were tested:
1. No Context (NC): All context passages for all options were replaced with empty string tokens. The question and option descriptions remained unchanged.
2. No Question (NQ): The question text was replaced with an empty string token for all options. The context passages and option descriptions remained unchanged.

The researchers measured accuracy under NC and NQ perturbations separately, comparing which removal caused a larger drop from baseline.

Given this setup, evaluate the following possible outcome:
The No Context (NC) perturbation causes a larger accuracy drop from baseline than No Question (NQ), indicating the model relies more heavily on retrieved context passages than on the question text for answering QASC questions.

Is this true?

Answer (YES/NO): NO